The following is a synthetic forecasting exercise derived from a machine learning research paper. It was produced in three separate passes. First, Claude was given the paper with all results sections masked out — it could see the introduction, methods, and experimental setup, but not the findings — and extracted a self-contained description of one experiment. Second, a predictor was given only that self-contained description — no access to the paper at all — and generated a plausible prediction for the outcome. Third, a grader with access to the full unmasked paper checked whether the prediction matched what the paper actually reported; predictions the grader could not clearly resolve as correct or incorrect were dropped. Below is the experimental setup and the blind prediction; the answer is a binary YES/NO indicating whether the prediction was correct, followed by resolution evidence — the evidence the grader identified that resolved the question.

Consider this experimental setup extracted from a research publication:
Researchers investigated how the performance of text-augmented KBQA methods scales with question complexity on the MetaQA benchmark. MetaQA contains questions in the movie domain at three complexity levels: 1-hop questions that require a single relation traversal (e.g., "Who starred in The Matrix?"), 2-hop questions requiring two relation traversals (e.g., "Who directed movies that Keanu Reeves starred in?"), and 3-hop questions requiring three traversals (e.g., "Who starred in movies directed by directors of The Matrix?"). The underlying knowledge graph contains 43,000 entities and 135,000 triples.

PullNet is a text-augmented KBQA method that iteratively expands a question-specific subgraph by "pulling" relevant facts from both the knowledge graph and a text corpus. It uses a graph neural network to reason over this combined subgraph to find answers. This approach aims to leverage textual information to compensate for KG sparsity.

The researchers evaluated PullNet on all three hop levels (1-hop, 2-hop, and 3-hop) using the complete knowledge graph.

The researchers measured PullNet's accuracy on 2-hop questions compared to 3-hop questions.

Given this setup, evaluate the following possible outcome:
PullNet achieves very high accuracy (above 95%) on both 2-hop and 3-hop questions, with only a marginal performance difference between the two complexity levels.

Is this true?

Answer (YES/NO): NO